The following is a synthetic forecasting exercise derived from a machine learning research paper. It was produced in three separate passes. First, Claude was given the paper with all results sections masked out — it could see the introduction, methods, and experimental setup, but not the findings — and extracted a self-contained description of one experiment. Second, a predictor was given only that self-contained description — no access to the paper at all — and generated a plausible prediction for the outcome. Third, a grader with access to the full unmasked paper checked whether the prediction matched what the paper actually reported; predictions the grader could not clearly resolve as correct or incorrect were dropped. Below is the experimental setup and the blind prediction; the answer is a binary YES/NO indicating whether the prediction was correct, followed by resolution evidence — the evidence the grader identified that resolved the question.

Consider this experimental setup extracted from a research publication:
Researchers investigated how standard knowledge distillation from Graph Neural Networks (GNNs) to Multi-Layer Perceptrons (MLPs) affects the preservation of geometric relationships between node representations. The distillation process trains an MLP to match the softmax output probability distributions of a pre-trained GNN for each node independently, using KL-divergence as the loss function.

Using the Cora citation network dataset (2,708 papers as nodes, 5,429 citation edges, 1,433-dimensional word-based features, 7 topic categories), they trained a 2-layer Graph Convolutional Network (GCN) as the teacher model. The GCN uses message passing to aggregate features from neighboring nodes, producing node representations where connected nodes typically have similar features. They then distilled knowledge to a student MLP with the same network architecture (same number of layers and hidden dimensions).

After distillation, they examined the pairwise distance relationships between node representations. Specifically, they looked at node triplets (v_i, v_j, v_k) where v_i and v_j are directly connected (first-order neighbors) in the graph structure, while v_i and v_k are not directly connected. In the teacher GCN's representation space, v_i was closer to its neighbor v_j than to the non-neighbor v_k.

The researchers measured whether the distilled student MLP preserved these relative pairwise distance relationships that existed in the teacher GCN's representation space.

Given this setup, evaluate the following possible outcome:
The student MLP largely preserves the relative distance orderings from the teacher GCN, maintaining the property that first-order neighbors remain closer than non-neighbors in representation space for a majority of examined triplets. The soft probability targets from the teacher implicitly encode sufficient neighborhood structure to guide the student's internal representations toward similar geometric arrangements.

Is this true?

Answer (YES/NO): NO